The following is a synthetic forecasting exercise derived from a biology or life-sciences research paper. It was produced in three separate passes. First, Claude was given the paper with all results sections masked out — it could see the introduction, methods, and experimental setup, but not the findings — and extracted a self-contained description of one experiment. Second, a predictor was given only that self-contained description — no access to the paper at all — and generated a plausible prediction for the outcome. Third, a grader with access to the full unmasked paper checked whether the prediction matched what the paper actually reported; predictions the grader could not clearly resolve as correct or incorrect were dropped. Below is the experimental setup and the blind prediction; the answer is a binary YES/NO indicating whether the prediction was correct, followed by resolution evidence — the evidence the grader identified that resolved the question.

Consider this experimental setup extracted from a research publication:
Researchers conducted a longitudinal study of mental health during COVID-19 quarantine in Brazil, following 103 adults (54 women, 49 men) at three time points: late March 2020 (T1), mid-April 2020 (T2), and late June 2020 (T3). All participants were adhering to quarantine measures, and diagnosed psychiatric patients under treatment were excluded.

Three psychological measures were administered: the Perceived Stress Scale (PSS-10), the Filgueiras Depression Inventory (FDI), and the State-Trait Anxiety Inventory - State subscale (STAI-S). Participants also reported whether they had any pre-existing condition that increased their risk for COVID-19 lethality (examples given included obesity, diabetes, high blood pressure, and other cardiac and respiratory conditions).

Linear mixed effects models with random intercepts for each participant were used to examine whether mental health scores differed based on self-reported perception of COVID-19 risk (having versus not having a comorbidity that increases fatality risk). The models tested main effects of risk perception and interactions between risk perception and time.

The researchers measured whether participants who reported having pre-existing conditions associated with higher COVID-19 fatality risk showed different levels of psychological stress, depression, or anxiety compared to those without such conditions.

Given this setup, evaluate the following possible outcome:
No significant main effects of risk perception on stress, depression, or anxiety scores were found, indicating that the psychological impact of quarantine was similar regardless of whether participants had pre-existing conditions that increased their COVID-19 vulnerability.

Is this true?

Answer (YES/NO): NO